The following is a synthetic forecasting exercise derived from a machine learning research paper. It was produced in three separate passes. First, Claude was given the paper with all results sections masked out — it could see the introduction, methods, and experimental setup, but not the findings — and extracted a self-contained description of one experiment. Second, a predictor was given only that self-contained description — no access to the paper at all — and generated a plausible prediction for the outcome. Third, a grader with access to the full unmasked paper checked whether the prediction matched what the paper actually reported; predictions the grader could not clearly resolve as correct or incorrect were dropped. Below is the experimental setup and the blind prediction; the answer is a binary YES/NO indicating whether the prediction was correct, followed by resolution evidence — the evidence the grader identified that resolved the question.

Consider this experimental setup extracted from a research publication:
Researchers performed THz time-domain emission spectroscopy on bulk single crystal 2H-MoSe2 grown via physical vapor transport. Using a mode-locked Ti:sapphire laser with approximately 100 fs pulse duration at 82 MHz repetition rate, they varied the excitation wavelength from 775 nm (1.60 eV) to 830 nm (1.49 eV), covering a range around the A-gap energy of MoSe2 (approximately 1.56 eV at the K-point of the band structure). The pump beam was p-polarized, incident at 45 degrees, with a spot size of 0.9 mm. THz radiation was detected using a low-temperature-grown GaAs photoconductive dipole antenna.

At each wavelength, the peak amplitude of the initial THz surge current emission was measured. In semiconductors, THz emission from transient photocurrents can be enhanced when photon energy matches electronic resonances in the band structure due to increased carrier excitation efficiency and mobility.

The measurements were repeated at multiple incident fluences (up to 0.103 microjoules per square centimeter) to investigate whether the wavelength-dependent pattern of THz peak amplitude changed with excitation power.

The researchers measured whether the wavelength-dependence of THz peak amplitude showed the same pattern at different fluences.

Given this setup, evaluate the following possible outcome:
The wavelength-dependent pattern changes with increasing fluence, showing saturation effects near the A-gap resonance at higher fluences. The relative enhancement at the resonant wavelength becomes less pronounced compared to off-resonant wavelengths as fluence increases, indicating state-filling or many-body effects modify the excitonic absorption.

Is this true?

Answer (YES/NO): NO